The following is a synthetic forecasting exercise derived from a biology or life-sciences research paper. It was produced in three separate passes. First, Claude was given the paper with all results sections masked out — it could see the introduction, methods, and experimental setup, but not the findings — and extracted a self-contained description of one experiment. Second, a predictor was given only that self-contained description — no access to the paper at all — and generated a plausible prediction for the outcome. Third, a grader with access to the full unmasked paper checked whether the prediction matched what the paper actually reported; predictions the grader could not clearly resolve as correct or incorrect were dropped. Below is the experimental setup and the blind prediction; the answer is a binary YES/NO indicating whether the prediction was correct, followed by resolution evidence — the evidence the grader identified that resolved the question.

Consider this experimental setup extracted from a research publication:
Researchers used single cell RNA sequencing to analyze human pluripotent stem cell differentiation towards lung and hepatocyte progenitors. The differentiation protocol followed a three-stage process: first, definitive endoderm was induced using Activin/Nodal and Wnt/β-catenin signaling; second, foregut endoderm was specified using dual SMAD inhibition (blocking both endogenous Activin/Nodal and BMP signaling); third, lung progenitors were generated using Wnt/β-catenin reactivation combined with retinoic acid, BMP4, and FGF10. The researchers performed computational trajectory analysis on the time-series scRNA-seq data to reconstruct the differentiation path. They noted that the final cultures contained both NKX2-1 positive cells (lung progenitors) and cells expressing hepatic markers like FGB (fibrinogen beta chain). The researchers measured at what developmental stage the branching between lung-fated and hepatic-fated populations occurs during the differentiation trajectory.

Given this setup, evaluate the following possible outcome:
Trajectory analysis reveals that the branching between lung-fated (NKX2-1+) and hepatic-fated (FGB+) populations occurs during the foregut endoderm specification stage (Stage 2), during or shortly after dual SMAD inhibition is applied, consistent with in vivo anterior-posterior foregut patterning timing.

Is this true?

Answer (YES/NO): NO